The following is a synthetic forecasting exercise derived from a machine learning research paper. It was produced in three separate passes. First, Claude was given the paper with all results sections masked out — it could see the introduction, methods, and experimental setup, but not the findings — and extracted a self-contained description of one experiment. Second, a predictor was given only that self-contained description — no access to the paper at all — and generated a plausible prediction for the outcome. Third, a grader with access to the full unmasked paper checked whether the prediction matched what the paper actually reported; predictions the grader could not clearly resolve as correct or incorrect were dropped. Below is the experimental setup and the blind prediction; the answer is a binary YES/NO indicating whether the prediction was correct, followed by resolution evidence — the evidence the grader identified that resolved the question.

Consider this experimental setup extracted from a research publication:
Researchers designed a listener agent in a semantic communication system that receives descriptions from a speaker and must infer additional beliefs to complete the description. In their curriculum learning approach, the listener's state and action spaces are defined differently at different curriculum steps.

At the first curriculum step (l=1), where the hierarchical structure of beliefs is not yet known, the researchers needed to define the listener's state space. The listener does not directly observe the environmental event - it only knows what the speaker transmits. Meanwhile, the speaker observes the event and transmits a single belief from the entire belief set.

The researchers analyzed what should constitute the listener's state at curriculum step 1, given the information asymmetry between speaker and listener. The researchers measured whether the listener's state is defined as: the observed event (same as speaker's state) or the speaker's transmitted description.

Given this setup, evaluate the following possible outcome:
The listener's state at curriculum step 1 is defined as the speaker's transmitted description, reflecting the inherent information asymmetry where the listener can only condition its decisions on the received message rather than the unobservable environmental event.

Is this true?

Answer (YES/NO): YES